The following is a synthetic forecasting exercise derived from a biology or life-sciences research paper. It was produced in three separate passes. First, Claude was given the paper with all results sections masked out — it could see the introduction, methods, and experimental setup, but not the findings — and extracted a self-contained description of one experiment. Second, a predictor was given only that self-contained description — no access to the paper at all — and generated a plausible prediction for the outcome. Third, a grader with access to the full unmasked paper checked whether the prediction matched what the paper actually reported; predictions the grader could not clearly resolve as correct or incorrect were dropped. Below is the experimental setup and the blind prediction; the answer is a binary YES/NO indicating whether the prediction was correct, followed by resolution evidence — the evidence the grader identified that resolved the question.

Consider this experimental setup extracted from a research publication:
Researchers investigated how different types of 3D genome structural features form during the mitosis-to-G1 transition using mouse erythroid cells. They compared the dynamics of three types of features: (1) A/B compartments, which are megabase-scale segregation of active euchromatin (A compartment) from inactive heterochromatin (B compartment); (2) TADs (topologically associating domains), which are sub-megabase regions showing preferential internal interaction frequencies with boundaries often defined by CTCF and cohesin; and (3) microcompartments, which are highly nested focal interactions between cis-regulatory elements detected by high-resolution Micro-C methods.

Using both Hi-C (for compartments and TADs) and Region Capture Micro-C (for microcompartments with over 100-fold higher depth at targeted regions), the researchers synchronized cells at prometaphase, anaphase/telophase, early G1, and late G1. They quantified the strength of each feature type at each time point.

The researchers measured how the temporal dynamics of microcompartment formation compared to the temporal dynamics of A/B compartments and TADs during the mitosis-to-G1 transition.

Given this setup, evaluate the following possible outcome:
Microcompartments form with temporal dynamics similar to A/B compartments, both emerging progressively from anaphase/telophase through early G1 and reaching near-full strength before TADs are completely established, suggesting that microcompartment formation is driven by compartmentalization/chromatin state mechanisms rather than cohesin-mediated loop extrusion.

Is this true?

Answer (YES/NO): NO